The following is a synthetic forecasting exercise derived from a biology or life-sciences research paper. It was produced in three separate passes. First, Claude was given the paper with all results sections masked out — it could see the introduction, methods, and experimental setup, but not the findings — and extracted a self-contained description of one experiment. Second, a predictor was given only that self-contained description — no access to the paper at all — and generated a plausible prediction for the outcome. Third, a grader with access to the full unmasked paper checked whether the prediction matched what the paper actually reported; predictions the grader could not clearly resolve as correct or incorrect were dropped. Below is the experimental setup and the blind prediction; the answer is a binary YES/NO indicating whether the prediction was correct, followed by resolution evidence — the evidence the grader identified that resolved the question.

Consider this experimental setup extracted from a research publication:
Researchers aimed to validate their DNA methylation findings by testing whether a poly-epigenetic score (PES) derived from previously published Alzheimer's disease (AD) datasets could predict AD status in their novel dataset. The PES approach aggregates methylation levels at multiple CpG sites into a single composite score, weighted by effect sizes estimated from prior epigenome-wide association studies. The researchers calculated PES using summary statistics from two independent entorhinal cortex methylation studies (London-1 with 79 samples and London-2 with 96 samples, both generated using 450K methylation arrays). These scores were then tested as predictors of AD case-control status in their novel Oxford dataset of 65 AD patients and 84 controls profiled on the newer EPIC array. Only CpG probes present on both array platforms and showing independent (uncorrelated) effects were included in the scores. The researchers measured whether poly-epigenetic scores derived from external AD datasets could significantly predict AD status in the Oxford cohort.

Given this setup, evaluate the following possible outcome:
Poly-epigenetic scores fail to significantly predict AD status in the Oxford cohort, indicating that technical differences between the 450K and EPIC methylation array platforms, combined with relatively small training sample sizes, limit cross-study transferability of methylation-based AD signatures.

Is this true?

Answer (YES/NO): NO